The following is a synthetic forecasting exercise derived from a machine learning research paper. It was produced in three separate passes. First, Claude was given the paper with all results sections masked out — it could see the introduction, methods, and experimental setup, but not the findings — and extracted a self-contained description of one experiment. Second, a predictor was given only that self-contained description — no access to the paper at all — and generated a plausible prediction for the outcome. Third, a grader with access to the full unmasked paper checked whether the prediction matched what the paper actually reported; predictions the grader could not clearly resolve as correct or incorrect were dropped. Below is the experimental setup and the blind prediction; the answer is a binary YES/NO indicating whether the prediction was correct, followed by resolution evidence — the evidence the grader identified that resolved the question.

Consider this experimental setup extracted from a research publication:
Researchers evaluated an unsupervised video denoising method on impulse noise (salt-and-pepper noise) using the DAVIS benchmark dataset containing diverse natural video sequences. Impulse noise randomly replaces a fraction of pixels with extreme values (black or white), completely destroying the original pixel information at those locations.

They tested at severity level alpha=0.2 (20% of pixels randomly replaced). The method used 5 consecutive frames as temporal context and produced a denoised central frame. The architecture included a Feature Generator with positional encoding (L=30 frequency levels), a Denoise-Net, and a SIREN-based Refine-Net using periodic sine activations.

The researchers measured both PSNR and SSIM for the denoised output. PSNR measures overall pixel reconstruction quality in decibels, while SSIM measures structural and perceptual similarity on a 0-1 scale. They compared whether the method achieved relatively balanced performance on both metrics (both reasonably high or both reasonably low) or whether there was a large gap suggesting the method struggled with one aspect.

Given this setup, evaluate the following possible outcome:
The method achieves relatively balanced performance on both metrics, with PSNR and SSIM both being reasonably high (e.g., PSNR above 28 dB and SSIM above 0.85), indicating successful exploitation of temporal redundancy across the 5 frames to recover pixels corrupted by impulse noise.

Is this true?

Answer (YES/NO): NO